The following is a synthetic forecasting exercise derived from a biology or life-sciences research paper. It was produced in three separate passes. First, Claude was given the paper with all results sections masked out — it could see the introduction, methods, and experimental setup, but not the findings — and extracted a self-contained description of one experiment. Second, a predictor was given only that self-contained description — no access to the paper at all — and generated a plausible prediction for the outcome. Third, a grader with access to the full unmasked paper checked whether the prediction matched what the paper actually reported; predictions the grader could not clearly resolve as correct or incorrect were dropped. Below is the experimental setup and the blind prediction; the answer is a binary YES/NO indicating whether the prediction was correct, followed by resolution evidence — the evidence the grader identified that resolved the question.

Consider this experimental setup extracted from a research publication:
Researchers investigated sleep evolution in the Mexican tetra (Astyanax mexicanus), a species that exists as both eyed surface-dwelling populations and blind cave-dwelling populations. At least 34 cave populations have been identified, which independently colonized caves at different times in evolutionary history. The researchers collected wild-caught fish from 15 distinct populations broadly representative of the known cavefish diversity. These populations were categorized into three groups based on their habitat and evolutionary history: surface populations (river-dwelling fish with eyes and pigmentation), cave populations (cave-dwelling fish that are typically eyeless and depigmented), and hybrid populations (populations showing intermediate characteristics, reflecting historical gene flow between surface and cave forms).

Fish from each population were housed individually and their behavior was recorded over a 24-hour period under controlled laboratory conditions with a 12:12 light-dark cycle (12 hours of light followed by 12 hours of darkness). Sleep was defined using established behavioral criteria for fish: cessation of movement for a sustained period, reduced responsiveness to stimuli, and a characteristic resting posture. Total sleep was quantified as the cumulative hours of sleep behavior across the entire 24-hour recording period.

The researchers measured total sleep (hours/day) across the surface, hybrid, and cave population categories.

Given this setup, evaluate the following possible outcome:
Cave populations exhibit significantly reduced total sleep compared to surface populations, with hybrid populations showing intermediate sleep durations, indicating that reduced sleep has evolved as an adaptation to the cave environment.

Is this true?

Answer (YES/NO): NO